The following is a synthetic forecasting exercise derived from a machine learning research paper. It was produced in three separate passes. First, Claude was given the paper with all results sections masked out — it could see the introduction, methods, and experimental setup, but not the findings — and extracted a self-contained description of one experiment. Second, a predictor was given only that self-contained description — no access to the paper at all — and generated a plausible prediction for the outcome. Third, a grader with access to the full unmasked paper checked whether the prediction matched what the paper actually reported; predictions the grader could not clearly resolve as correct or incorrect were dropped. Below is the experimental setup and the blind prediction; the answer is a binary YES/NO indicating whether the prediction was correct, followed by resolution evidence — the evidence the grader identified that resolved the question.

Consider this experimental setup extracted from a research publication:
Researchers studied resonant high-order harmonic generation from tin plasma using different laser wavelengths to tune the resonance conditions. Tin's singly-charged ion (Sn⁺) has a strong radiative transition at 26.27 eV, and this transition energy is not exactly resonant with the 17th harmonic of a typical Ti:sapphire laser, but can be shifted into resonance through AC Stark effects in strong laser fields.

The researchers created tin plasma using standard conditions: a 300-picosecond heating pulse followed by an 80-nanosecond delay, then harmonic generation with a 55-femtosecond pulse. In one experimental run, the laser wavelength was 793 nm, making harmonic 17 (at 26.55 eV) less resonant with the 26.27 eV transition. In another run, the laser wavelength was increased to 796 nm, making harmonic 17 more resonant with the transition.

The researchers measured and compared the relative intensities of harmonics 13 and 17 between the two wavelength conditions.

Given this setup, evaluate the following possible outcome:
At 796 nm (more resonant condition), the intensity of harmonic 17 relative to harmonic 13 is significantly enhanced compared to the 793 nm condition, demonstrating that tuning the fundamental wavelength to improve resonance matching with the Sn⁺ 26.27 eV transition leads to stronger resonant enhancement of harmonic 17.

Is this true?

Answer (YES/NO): YES